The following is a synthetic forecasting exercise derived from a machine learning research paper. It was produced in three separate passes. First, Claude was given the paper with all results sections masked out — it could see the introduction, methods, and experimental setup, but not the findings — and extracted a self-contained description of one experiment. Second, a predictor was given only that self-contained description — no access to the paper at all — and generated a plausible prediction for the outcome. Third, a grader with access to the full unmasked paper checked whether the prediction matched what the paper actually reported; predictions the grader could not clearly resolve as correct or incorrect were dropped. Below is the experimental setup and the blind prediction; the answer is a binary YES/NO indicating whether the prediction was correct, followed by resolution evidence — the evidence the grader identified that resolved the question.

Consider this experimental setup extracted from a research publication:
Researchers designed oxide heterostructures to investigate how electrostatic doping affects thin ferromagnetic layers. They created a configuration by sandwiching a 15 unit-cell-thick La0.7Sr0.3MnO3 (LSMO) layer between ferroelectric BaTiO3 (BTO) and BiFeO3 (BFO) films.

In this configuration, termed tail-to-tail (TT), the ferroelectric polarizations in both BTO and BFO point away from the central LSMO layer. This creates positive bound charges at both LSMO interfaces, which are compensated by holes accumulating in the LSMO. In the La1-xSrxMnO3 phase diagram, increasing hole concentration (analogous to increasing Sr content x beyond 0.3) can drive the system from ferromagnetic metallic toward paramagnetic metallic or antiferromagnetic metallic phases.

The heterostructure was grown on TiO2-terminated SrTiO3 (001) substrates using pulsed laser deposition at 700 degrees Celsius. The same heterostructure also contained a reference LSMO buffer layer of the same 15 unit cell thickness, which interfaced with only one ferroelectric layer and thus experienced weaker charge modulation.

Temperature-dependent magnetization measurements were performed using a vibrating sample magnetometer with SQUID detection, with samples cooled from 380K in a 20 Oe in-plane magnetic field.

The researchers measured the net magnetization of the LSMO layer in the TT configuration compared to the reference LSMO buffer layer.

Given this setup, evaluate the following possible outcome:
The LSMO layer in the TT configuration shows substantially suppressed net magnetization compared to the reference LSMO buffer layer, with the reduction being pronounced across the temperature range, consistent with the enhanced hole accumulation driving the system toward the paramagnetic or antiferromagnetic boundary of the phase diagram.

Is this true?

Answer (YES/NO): YES